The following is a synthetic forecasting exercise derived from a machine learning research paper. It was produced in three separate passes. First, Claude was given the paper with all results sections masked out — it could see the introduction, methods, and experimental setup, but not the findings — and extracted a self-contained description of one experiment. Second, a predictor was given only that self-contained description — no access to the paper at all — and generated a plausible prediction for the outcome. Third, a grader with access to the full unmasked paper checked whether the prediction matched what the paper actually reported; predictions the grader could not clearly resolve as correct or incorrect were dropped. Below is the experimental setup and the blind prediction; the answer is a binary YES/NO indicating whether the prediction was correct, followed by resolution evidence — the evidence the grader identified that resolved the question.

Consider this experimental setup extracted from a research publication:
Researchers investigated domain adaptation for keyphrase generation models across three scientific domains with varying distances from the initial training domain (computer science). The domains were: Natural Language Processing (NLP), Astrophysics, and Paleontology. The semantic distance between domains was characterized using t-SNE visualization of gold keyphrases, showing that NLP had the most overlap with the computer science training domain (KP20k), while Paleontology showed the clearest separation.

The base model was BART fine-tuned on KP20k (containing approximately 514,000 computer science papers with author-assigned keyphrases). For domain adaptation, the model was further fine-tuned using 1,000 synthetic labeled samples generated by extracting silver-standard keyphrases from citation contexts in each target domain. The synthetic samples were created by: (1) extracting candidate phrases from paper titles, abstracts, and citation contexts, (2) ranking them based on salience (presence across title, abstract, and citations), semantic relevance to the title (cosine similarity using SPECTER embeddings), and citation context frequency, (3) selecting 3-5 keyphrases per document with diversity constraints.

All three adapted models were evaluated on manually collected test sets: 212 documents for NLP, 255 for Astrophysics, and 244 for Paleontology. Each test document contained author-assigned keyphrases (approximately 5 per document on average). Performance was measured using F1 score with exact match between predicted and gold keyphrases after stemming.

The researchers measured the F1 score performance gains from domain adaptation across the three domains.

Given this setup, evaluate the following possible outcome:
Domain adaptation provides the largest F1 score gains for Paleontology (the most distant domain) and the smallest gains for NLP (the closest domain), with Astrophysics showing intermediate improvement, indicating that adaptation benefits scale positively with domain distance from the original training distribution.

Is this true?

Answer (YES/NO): NO